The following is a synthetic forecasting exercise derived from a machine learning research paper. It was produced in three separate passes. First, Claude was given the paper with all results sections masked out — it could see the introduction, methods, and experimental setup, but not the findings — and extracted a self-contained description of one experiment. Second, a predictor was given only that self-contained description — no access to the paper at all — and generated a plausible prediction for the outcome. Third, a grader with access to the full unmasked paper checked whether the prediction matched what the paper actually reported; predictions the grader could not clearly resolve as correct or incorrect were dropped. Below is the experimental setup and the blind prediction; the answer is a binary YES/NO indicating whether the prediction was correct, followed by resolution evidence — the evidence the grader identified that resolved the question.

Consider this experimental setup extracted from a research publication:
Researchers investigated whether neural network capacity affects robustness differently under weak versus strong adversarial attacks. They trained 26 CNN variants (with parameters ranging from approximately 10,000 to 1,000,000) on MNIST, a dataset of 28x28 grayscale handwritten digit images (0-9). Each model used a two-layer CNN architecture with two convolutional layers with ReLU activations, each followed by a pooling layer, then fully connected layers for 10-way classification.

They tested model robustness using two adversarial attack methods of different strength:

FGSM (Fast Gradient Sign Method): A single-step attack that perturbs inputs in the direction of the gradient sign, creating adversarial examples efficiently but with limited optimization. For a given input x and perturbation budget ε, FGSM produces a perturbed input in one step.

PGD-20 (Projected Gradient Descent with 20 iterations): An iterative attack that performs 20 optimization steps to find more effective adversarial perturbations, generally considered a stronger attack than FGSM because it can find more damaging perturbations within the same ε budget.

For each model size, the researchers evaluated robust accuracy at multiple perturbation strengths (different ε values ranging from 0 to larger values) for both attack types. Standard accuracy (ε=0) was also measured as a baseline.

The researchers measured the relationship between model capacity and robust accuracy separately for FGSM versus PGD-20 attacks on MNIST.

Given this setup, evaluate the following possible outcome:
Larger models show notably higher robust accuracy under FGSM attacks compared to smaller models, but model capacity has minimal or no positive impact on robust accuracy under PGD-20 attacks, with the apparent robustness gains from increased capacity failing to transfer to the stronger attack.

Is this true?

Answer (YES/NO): NO